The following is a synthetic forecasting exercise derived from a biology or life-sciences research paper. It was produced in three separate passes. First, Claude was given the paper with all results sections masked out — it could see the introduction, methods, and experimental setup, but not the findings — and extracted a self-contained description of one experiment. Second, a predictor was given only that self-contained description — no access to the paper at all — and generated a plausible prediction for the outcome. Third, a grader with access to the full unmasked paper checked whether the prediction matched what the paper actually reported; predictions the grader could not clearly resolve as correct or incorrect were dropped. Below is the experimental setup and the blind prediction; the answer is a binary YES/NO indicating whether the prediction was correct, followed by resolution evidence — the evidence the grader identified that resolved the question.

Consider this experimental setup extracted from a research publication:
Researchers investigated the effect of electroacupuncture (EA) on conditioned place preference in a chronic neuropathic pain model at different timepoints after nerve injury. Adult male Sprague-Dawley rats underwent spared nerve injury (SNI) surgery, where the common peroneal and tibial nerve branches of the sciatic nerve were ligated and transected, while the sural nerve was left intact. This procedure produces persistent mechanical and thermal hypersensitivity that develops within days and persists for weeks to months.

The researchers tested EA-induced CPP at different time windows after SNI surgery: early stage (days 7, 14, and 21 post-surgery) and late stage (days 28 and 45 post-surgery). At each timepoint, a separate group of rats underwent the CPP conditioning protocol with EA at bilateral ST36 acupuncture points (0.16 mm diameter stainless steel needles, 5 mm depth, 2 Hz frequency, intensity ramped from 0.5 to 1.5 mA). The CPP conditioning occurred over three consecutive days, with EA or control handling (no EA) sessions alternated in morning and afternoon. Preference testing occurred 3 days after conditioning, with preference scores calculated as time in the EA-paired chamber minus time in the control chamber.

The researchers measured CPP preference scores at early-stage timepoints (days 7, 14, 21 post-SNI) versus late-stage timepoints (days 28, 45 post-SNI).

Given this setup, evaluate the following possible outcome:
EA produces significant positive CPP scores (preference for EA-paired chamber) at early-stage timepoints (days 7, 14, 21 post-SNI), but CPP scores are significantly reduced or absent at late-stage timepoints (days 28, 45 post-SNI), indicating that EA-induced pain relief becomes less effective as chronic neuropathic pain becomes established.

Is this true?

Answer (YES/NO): NO